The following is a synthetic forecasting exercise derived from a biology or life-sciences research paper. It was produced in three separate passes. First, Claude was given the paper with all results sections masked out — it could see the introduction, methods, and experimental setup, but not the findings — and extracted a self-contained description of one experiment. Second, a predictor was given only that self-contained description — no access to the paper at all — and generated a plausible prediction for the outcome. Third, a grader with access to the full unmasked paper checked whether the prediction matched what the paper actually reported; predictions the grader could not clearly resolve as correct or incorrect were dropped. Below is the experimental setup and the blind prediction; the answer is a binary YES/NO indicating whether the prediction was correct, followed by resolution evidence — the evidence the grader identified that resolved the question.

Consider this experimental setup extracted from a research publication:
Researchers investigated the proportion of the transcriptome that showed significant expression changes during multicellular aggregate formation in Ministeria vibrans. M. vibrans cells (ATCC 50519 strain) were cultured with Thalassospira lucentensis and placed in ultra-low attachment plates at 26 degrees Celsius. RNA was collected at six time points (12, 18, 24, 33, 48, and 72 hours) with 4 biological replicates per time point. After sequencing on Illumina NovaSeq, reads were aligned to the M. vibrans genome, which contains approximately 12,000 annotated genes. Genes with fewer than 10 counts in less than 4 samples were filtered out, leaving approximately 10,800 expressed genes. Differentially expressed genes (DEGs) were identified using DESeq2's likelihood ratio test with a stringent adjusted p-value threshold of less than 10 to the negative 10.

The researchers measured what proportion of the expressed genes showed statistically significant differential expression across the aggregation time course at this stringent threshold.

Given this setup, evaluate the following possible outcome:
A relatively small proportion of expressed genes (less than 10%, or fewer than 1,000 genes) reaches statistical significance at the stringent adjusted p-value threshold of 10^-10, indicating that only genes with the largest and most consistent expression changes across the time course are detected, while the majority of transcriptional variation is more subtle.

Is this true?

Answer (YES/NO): NO